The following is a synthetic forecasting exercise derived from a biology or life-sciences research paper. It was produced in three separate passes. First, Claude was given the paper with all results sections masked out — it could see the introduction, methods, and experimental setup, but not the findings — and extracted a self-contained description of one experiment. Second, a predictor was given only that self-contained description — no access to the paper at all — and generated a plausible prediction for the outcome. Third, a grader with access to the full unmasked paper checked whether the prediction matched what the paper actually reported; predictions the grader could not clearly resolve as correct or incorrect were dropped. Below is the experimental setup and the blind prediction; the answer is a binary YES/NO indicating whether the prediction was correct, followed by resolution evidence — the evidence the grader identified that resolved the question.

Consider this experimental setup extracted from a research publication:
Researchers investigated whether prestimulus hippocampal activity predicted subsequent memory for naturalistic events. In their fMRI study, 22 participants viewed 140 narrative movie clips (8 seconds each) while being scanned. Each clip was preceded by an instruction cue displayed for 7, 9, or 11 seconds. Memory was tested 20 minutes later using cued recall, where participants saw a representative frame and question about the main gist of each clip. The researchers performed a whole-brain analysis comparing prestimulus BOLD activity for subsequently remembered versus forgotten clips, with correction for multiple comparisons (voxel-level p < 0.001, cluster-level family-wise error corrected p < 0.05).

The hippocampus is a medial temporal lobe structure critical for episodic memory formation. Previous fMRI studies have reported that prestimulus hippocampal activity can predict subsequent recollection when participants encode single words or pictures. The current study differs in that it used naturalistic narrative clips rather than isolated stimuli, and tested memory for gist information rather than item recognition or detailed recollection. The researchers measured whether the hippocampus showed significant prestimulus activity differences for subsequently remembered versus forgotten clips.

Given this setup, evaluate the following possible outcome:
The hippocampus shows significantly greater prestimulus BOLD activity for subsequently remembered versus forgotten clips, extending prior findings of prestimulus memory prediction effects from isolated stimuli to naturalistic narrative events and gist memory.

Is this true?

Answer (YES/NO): NO